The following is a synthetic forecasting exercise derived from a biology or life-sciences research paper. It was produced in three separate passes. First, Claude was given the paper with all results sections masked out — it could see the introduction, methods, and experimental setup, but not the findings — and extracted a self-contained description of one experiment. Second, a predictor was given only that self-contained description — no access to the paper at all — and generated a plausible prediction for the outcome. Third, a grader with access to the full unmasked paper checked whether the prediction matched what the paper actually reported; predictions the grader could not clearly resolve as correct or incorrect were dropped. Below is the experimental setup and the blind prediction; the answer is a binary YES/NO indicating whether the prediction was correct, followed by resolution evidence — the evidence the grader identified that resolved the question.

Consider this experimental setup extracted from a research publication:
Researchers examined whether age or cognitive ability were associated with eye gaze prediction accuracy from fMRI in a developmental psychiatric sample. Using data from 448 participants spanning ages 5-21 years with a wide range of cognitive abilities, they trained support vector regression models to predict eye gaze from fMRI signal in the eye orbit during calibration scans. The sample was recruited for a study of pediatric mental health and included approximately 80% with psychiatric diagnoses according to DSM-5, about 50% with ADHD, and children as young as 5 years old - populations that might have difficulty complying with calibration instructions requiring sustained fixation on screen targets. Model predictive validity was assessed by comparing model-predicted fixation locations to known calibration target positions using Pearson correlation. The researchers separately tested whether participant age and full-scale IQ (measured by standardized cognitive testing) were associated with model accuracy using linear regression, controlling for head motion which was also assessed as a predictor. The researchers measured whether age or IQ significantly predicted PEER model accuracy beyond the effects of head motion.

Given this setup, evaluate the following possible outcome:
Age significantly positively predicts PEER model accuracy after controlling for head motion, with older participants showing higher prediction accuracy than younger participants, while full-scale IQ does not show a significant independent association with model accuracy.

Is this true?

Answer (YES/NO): YES